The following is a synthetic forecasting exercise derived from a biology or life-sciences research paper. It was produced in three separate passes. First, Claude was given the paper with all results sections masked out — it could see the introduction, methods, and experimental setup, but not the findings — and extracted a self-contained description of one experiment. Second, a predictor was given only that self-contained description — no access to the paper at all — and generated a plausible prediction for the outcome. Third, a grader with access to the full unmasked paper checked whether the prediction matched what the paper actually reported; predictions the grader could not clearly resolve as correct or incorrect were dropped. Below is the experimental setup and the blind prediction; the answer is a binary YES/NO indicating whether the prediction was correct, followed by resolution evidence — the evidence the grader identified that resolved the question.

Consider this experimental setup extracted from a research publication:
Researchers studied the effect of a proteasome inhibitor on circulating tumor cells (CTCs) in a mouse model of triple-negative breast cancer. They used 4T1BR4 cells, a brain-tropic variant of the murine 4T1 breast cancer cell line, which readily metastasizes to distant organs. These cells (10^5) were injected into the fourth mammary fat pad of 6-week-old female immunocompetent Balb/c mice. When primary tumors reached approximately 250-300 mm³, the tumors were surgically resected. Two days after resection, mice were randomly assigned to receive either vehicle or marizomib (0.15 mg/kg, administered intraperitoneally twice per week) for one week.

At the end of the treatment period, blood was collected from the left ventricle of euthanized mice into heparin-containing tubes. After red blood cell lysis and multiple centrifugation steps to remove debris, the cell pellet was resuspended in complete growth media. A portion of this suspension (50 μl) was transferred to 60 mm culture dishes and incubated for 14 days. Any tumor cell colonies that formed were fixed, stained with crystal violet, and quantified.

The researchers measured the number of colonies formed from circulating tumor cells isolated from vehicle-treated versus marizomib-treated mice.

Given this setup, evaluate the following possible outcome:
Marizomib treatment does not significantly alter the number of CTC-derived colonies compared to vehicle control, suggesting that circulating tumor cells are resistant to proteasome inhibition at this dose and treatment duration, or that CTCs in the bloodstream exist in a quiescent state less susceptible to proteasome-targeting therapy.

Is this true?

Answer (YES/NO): NO